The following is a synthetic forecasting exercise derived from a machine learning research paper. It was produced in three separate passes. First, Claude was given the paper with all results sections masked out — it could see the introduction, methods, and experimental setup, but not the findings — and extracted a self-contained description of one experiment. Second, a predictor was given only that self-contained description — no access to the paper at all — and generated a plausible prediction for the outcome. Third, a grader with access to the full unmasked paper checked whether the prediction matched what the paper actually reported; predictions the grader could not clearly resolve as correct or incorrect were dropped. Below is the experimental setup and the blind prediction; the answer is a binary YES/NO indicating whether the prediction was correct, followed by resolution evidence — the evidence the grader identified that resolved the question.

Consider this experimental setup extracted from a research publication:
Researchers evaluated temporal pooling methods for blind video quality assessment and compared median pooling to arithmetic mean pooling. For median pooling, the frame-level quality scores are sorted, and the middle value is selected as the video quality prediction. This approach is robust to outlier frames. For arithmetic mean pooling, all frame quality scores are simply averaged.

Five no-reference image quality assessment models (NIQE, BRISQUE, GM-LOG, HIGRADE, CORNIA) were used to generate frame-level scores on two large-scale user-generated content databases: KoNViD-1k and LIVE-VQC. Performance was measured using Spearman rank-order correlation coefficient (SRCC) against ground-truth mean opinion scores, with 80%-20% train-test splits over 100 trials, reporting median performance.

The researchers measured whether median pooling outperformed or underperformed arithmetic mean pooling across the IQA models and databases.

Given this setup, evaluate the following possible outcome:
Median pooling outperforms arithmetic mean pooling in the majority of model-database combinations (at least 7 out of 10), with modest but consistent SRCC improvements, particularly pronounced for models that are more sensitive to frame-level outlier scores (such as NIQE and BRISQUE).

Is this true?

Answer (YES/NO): NO